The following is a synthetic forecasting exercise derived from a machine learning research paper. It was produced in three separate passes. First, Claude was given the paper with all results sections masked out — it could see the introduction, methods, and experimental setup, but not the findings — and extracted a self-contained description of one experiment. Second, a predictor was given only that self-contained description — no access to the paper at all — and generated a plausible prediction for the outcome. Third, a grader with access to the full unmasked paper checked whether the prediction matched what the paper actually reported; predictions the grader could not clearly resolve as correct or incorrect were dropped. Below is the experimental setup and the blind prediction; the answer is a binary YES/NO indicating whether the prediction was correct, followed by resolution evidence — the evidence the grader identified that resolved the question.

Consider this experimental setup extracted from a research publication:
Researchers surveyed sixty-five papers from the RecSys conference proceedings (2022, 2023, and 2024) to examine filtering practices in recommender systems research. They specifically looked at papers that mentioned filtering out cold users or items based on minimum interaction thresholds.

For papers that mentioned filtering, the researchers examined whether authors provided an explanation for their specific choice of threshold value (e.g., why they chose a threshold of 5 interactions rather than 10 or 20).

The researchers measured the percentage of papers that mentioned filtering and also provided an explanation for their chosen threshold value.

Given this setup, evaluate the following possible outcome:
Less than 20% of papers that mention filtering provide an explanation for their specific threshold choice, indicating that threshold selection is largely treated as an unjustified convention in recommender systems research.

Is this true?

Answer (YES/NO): YES